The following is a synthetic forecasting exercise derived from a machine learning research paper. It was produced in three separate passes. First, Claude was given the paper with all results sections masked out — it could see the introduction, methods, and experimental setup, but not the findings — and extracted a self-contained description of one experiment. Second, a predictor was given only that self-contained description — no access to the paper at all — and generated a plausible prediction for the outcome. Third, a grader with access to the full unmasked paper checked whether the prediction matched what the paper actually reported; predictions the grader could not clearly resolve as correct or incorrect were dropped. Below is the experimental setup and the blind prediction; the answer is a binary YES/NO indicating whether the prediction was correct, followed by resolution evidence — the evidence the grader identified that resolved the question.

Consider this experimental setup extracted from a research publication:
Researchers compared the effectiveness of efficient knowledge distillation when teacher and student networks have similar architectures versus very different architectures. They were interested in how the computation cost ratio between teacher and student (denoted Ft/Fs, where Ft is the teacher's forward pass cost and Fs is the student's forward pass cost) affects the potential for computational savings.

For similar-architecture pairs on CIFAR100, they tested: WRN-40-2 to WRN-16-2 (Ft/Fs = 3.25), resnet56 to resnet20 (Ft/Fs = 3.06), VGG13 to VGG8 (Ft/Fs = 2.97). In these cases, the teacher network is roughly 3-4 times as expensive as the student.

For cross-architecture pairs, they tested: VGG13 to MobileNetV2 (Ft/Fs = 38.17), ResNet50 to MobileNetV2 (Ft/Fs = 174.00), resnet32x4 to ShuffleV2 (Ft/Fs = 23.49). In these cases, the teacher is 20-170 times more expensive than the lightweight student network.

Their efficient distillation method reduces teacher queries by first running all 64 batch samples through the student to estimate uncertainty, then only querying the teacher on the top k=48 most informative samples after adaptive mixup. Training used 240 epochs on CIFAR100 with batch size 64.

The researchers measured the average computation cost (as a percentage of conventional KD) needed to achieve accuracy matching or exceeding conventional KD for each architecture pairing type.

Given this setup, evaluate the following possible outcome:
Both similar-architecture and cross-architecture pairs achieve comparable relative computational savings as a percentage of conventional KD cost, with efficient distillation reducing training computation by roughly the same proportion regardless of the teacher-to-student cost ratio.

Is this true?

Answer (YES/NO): NO